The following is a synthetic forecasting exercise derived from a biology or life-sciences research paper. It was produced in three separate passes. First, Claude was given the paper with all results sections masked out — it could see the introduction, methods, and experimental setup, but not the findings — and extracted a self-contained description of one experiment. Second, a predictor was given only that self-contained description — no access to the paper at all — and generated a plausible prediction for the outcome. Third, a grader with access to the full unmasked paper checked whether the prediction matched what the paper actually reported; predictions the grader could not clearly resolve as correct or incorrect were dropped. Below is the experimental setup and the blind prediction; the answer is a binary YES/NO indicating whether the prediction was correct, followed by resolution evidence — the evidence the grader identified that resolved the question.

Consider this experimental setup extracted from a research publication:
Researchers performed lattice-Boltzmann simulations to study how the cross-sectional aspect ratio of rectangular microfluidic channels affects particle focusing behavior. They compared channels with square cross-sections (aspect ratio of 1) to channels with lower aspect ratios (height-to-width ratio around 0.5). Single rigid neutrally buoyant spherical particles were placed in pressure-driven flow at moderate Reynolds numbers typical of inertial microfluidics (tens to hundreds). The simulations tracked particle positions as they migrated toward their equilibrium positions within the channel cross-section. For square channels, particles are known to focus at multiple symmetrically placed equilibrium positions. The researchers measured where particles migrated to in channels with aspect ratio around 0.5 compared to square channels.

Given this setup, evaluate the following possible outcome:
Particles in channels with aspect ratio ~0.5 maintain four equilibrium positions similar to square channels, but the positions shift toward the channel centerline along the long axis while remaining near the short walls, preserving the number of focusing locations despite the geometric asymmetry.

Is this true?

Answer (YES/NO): NO